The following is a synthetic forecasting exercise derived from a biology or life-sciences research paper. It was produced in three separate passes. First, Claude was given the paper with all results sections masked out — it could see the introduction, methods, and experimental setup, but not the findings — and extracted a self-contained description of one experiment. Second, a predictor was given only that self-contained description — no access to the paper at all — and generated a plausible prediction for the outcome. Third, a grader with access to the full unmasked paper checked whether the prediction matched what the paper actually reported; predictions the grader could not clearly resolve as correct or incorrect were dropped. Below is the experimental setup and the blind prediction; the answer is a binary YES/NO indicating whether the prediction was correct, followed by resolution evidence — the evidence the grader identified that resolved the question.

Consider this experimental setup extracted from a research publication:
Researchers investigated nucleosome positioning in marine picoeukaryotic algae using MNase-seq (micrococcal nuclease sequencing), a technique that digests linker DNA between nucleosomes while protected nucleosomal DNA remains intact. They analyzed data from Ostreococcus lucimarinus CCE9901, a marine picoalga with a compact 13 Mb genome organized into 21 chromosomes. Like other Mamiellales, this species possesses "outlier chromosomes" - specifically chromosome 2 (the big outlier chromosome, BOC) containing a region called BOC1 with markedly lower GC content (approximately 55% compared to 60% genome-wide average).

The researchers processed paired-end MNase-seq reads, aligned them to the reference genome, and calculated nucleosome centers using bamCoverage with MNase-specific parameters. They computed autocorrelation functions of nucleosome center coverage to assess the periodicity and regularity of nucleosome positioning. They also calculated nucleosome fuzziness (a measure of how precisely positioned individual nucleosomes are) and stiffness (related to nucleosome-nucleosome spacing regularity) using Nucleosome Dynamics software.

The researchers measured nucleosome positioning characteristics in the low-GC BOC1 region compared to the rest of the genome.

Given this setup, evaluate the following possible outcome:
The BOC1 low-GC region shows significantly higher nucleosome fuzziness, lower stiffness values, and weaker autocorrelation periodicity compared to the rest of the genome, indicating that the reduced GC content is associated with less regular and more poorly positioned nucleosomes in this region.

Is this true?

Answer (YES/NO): NO